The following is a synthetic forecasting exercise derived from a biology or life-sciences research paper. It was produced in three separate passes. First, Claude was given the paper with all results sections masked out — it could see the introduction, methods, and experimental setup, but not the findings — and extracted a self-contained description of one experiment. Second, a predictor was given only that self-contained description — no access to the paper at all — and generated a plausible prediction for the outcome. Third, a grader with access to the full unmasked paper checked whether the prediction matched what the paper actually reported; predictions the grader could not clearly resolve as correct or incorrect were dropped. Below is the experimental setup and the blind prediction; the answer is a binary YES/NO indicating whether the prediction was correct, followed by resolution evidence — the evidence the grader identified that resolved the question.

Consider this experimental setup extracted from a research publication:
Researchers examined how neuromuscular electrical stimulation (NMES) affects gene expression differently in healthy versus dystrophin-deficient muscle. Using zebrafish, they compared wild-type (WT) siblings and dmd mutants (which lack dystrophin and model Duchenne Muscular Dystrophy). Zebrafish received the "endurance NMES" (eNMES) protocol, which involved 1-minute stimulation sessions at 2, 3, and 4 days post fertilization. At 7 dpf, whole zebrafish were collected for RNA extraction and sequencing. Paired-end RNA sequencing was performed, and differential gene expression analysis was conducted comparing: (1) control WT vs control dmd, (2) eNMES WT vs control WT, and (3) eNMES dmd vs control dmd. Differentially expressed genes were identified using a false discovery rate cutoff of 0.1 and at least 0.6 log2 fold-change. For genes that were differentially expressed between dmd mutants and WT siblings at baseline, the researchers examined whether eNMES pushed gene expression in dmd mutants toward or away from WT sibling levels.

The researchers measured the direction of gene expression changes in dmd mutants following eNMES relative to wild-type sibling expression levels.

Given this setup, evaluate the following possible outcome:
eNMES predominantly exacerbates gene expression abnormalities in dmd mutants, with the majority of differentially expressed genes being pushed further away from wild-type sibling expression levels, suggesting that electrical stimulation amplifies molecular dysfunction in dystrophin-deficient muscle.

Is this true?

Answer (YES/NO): NO